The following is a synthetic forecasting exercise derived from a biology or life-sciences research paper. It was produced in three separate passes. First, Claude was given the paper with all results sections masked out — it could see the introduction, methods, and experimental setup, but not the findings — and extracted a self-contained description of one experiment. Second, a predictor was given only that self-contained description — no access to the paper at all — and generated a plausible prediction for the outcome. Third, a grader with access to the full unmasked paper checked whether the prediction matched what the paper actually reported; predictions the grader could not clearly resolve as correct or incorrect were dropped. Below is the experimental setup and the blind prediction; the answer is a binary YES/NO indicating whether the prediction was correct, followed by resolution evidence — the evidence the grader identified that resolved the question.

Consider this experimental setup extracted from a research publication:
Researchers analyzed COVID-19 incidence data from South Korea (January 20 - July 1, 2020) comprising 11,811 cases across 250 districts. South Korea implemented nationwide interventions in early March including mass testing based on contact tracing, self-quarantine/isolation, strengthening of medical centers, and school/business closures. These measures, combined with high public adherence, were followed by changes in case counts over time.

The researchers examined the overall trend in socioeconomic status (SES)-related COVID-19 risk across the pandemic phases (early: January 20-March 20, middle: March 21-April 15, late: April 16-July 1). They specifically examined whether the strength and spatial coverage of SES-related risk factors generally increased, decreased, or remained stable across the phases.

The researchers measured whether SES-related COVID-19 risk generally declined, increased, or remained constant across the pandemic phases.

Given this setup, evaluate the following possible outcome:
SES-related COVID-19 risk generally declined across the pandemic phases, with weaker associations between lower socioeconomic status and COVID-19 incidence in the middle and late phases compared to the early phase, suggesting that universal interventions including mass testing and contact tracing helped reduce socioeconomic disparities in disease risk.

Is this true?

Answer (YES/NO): YES